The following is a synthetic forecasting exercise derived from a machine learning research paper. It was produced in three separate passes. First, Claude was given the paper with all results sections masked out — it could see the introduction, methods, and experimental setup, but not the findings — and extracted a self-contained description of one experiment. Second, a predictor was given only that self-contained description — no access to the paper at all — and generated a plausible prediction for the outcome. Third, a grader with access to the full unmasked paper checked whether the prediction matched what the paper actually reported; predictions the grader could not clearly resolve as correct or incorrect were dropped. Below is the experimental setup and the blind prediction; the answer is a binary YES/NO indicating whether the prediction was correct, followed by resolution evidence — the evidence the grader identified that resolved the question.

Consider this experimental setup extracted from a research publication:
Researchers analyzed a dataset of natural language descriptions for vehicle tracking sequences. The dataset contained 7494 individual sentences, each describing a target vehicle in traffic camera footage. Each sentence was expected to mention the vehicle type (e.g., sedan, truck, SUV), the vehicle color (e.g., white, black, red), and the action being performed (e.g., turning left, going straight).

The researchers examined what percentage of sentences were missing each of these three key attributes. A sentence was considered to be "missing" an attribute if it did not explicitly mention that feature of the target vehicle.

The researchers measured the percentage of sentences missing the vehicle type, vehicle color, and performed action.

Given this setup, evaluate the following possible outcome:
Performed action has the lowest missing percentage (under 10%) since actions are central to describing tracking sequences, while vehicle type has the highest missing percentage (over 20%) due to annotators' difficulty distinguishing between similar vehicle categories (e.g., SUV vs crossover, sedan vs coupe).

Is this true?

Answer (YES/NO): NO